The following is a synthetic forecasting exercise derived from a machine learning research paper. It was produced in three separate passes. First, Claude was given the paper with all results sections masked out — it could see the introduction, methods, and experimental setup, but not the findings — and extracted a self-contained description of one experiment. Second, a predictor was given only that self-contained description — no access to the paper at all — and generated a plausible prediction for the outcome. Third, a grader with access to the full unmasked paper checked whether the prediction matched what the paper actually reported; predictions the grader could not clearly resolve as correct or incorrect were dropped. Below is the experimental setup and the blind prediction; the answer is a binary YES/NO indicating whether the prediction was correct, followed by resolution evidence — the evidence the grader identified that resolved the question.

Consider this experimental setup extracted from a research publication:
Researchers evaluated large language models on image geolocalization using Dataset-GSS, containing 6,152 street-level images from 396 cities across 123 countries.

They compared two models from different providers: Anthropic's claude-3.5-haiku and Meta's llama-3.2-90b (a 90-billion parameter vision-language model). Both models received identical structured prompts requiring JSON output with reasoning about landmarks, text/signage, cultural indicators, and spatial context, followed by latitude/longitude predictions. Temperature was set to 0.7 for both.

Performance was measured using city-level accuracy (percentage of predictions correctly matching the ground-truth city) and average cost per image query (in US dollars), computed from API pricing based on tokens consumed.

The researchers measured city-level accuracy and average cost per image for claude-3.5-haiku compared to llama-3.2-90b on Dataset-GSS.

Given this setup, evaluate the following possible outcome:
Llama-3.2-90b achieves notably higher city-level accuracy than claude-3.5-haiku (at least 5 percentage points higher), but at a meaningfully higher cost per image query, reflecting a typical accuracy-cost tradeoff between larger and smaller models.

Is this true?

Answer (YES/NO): NO